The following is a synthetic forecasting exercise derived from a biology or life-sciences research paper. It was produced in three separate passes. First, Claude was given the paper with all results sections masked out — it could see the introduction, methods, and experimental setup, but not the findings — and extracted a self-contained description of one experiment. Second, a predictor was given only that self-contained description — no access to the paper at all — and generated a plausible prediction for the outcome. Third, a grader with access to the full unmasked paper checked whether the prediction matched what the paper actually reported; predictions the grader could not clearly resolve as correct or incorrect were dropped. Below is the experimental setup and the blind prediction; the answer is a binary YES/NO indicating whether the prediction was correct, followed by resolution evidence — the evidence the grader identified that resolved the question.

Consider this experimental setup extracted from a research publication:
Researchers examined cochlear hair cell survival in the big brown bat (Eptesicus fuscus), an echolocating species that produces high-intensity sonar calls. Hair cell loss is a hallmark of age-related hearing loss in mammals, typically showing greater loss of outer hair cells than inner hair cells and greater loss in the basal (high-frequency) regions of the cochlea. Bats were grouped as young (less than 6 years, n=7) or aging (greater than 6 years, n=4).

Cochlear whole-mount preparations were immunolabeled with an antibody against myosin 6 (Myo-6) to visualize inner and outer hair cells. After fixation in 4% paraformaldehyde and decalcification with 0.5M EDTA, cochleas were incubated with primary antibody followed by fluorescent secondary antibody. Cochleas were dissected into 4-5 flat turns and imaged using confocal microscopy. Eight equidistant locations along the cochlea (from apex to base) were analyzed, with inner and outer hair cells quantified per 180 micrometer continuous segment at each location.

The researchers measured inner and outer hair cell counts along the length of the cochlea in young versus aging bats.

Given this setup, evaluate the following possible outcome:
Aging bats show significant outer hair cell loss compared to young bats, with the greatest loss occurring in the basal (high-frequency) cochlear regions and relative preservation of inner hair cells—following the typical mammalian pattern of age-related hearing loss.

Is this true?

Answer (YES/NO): NO